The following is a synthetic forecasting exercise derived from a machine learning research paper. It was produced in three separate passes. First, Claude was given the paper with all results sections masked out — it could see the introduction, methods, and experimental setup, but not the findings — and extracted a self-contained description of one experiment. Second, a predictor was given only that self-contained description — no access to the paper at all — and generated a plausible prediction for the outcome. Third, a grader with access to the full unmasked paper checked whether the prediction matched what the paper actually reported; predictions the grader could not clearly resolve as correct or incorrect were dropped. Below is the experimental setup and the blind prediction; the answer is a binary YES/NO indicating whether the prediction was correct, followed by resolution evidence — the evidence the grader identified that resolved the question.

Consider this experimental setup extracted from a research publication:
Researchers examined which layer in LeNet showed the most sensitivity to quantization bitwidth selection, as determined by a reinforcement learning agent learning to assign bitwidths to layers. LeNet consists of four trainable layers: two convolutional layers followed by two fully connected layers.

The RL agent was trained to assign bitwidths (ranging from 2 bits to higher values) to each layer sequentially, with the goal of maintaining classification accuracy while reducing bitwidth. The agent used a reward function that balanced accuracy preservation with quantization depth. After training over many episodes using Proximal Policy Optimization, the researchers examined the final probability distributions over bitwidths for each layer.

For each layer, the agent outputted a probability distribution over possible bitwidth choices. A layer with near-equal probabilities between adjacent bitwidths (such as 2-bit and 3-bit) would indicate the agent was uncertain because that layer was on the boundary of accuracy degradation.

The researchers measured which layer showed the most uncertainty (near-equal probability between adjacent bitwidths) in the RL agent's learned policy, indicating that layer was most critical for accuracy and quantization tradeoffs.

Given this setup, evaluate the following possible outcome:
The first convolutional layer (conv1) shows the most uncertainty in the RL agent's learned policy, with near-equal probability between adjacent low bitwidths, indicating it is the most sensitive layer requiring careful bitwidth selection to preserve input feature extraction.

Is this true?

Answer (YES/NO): NO